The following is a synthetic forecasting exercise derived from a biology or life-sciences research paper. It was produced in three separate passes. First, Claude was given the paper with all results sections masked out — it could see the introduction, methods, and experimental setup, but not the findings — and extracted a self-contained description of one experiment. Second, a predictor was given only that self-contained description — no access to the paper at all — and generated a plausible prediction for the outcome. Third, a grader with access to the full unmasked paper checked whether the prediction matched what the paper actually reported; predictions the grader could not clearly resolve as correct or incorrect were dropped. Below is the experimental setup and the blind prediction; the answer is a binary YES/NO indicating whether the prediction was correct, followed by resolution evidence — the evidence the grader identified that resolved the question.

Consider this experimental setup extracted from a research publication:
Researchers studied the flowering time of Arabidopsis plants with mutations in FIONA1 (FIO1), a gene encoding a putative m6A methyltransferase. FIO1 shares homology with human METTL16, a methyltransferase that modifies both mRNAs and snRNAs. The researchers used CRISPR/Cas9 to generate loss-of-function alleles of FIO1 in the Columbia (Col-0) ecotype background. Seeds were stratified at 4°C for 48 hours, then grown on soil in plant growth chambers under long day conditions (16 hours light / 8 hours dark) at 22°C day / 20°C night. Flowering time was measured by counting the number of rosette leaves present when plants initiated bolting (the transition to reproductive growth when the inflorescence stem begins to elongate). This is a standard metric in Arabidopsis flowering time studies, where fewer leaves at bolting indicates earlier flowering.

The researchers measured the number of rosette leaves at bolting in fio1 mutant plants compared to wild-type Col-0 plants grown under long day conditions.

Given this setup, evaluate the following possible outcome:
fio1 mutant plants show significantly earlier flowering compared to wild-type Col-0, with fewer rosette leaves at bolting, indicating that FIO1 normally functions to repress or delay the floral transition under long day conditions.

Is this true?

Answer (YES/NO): YES